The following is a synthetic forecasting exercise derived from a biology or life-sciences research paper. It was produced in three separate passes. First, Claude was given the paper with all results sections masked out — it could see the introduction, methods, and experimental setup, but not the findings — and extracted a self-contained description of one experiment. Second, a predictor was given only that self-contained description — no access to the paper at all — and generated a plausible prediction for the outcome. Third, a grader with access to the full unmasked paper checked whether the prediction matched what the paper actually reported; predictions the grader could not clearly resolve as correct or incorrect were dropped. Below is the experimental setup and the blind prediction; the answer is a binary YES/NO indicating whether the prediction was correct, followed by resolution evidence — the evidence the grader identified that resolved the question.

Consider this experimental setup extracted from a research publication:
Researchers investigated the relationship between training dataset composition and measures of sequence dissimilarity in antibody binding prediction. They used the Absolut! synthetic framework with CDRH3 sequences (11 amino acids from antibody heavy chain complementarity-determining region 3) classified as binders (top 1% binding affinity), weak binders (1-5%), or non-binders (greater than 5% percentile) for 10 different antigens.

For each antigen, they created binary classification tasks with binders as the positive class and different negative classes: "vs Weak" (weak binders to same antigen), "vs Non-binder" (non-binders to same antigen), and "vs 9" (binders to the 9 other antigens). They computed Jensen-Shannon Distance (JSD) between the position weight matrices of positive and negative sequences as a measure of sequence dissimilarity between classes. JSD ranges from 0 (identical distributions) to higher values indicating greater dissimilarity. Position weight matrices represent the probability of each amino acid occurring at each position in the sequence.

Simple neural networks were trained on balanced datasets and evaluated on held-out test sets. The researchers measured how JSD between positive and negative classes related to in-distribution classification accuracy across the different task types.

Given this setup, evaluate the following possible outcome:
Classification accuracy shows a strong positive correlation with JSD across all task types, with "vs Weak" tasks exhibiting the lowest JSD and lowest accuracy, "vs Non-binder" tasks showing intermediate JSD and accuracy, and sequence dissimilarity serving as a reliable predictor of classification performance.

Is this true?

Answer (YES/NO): NO